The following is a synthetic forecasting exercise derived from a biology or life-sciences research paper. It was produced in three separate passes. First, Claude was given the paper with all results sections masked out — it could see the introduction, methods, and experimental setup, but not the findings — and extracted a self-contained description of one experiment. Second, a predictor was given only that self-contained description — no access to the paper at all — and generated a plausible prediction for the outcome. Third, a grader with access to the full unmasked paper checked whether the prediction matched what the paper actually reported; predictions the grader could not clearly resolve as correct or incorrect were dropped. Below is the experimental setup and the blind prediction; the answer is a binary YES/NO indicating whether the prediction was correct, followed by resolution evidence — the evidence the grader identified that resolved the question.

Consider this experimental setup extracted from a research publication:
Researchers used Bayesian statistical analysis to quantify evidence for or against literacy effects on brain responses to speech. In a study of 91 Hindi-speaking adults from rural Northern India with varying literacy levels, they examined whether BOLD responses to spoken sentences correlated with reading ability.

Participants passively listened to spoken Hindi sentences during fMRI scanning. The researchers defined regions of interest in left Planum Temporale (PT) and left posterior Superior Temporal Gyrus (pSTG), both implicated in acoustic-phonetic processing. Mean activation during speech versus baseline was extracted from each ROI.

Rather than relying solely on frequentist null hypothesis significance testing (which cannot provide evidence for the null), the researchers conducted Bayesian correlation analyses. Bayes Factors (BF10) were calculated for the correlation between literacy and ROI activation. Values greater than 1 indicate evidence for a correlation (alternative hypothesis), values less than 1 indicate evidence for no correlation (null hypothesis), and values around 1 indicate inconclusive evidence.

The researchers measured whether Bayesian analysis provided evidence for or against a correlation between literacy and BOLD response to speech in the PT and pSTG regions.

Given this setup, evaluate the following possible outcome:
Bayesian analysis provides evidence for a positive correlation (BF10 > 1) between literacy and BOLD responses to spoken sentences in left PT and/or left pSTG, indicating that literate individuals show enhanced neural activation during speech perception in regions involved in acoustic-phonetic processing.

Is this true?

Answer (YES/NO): NO